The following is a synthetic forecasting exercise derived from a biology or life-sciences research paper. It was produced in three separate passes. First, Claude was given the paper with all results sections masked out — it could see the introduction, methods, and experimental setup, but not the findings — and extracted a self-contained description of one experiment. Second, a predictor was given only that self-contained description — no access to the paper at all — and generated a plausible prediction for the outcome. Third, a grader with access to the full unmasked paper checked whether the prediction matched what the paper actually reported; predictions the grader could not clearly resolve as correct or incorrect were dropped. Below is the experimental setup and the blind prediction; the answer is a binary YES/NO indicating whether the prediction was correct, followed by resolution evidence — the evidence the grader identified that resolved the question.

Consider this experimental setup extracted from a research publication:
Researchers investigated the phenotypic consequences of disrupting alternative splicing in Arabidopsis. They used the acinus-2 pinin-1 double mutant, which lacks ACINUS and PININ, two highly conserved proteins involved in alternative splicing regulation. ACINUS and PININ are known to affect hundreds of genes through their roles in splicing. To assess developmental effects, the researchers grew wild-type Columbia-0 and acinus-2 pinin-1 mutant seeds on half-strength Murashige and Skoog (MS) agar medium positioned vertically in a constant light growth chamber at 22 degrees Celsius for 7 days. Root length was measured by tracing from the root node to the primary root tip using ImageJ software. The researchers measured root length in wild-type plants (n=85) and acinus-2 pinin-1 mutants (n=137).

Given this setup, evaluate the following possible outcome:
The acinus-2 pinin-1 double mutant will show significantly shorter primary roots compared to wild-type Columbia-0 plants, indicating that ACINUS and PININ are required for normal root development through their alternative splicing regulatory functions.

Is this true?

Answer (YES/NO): YES